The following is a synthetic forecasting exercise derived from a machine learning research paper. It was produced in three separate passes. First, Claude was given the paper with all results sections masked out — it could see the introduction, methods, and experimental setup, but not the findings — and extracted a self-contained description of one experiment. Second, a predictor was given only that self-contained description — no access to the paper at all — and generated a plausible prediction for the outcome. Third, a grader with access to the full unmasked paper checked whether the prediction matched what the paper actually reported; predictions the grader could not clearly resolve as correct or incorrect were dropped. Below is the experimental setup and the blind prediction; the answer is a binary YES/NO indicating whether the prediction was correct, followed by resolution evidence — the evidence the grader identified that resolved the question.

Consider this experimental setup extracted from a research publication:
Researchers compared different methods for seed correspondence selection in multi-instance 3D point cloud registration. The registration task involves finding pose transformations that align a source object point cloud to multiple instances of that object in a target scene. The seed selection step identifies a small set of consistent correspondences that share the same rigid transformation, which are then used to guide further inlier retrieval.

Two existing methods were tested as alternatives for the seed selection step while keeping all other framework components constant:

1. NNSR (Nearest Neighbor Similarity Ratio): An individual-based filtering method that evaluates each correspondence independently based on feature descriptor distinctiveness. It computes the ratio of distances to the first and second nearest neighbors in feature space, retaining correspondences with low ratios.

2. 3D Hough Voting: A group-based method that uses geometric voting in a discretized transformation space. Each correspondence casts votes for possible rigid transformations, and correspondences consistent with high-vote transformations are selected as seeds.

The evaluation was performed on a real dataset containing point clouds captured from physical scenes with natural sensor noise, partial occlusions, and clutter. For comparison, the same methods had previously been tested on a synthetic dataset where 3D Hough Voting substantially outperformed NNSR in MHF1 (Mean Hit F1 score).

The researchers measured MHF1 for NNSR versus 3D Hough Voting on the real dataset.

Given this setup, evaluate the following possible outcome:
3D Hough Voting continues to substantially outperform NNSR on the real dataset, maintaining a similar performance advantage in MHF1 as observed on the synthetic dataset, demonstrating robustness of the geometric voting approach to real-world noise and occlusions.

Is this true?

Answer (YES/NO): NO